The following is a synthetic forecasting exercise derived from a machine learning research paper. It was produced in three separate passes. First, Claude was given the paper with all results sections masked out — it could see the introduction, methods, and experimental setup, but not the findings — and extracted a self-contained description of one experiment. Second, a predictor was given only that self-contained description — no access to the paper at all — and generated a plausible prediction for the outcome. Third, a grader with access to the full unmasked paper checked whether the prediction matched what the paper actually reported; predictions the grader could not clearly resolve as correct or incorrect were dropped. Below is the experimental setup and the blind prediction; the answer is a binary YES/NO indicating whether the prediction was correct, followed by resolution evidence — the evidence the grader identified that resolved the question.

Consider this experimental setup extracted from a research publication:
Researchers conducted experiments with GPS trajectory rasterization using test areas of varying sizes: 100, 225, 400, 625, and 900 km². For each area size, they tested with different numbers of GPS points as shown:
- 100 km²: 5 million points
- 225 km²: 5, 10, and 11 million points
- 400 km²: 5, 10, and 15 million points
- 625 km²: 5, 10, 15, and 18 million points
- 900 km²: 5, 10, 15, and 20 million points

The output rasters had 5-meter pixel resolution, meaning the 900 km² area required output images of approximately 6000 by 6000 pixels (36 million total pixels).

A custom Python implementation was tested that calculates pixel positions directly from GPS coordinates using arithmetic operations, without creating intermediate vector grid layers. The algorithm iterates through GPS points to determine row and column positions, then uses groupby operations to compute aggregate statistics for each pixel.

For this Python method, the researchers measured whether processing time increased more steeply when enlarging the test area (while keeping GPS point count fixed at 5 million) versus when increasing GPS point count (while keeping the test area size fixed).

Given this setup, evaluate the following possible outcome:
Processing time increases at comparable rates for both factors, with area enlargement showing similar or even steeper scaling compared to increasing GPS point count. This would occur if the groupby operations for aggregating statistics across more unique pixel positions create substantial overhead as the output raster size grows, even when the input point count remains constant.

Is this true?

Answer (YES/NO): NO